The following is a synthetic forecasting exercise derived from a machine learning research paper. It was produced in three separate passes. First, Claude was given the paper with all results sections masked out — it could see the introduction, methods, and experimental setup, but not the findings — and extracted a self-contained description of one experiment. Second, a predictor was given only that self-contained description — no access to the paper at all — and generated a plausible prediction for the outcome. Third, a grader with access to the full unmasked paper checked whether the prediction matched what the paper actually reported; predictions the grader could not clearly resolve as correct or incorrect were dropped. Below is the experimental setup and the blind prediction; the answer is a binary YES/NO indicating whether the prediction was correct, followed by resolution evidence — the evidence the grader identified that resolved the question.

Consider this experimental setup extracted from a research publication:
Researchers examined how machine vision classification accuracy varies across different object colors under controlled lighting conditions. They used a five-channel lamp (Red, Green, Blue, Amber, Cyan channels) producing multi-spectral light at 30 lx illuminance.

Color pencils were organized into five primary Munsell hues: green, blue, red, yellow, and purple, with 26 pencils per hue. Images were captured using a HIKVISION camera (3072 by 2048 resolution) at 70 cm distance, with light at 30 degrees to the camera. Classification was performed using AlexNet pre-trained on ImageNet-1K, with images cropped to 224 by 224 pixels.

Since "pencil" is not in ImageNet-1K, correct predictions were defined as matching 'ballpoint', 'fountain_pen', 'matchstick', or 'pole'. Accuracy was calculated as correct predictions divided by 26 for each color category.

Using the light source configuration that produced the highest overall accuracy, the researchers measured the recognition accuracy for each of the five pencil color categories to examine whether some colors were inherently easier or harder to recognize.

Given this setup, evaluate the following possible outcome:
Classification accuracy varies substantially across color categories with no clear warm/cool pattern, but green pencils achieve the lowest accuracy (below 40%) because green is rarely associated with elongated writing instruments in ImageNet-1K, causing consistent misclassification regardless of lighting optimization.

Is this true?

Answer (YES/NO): NO